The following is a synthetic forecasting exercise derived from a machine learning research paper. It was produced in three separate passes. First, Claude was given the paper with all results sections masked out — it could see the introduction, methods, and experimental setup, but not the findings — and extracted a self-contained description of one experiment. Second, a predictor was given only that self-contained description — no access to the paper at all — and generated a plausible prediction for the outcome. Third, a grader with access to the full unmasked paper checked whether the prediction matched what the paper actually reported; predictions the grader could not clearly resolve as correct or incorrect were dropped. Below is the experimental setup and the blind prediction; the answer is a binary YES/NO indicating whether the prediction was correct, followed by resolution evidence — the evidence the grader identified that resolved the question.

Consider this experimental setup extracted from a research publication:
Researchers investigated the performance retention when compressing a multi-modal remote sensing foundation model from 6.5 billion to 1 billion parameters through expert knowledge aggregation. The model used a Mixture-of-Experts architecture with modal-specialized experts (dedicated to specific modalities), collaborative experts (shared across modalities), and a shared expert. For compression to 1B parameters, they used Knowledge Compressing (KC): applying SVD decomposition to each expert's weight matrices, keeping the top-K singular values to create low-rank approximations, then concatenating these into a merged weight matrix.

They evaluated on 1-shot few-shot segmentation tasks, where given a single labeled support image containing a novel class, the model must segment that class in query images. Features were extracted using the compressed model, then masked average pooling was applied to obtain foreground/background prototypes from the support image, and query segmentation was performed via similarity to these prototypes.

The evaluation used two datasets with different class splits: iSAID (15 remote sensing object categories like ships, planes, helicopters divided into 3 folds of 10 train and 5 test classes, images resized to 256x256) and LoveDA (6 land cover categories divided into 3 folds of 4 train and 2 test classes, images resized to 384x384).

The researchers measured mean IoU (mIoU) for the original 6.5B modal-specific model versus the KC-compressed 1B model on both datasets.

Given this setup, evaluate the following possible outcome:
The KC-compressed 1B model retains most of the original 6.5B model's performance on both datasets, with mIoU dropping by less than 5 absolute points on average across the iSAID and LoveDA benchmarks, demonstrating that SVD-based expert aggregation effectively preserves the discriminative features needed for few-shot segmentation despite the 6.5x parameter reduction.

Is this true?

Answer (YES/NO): YES